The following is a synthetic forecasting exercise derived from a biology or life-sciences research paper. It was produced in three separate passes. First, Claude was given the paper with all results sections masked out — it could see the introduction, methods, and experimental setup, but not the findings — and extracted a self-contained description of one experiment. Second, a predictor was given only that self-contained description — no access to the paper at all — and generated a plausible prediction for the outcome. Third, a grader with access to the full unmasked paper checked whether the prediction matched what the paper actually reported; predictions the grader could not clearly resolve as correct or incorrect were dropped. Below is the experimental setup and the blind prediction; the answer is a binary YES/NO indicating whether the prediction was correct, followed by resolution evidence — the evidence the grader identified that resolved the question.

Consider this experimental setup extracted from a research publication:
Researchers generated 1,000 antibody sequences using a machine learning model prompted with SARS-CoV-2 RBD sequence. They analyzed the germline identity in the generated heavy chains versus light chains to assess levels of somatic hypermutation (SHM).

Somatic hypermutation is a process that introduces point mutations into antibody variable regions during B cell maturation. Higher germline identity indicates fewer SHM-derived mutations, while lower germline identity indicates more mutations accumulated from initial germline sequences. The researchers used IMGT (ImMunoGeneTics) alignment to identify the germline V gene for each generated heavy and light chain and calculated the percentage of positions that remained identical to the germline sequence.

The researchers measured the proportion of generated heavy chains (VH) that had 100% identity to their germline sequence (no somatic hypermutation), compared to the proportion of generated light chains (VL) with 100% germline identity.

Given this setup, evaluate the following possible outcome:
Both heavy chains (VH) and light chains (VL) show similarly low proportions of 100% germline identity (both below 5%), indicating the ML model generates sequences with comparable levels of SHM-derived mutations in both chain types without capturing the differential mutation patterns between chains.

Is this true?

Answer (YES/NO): NO